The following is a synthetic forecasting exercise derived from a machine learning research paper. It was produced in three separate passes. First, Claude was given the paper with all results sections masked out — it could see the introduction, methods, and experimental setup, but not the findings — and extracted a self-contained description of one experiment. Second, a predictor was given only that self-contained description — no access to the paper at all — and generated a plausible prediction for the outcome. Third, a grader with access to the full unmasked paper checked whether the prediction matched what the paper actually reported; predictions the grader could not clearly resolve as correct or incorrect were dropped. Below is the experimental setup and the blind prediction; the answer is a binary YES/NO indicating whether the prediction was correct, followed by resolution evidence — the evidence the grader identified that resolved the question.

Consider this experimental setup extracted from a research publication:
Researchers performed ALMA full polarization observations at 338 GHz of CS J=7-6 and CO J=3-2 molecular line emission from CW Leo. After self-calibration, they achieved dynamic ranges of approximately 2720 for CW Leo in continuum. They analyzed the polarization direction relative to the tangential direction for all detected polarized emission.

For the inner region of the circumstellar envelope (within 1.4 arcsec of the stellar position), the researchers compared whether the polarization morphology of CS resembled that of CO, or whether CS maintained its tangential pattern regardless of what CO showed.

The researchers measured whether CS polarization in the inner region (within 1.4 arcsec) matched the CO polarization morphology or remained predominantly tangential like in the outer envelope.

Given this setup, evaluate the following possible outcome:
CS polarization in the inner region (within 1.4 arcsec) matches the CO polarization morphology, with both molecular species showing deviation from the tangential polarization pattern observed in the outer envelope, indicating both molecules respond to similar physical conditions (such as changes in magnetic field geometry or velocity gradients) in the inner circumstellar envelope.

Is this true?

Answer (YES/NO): YES